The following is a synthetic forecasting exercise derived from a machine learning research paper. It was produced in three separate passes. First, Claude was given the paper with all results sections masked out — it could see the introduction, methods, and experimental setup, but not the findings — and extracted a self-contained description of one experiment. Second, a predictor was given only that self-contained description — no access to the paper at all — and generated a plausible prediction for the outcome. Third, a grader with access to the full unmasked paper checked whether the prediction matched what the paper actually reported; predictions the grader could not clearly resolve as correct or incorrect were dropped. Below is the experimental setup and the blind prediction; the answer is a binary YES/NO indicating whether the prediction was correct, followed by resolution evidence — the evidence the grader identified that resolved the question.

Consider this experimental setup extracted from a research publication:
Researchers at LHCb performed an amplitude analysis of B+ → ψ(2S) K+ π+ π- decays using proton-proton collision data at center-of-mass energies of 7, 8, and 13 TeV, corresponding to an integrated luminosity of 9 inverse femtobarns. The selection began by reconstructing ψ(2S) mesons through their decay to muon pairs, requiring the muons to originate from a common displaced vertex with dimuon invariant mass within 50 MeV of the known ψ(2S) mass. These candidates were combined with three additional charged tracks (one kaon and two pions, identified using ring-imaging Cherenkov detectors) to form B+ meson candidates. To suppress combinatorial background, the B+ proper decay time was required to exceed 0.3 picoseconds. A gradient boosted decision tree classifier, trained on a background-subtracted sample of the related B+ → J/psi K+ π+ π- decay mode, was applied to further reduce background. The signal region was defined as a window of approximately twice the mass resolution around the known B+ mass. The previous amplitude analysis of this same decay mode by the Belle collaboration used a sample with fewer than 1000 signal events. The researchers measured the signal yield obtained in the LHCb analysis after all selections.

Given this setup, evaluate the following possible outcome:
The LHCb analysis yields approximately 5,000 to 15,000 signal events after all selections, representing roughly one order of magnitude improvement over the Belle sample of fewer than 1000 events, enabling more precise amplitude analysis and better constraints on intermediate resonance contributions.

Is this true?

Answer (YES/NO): NO